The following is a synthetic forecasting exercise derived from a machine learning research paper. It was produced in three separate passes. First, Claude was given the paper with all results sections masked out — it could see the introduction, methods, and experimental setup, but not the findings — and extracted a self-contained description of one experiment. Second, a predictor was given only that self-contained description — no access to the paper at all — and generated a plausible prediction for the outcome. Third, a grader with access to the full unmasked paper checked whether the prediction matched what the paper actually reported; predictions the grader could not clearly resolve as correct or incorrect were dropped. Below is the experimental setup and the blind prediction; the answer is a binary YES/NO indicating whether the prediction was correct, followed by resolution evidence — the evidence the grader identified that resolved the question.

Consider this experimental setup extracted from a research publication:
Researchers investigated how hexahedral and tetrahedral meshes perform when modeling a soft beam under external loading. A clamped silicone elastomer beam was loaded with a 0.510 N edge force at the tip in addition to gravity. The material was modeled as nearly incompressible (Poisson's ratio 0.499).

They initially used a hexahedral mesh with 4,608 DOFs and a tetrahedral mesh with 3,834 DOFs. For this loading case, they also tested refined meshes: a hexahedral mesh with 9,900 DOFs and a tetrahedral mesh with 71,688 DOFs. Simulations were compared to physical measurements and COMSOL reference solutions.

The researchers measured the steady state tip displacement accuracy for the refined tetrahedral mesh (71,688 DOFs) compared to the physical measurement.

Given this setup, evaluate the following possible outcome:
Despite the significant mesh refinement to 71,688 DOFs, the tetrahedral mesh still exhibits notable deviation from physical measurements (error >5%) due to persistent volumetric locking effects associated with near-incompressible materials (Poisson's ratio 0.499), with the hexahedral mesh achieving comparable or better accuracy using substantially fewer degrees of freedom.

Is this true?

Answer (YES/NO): YES